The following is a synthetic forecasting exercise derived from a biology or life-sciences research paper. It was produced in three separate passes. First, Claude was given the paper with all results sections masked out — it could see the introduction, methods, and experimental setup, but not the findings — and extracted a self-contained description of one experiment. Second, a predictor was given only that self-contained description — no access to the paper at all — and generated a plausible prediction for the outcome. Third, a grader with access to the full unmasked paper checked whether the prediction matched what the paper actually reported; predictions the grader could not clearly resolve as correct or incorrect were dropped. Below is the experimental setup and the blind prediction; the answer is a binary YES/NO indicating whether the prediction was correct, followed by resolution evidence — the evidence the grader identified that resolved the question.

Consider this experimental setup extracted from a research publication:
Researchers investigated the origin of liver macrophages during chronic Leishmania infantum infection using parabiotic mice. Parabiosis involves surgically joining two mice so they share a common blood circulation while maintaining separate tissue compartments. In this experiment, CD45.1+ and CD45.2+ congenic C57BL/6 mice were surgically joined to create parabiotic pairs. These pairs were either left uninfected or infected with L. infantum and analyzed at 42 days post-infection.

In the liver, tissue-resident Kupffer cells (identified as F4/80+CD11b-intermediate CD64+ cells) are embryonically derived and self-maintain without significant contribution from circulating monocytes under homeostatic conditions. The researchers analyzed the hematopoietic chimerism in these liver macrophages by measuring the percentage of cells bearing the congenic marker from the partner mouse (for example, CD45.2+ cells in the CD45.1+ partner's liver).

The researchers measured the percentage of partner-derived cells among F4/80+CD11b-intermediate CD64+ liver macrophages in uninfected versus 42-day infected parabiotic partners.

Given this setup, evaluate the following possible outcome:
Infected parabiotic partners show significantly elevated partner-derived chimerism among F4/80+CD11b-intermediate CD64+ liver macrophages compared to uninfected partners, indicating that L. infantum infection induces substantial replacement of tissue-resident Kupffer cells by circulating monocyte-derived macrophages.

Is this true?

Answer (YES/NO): NO